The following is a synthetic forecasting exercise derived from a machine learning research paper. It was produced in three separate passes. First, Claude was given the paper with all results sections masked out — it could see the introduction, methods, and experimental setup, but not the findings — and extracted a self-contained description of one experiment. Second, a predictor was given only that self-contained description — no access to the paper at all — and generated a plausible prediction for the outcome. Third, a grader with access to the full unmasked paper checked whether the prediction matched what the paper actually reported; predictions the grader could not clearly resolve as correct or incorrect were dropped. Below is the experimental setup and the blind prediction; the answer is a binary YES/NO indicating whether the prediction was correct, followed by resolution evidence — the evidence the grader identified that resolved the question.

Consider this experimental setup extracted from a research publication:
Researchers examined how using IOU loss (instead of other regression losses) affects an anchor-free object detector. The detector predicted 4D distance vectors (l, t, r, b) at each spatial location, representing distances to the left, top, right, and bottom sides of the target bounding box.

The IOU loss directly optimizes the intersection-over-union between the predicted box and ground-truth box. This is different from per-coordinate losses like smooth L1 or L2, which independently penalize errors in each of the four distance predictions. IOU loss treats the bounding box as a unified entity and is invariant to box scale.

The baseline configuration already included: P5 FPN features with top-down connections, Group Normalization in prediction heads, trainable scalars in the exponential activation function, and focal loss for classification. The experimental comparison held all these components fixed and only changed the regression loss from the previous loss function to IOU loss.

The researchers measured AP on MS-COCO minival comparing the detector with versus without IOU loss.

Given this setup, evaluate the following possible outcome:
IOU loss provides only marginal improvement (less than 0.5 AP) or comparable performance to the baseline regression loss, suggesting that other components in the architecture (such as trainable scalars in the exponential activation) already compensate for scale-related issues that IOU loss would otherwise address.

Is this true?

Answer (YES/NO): YES